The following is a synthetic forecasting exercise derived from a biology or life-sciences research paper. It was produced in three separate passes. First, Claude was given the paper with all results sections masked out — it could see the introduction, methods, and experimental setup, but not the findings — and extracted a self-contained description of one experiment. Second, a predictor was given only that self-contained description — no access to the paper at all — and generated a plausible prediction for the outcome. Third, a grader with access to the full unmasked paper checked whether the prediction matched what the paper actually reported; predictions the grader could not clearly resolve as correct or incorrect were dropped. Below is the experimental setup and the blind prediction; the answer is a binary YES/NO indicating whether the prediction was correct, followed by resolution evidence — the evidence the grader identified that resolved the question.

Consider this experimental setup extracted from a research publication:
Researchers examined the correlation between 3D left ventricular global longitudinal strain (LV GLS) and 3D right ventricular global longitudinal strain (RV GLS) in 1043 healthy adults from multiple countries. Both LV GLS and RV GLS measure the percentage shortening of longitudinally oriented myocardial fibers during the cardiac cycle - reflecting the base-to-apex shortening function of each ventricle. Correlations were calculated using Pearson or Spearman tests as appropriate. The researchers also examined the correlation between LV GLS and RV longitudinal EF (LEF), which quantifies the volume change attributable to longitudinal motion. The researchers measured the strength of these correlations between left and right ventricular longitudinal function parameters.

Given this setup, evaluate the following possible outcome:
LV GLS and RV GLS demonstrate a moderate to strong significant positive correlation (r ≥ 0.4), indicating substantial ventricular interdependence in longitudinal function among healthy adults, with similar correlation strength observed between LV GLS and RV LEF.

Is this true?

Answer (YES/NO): NO